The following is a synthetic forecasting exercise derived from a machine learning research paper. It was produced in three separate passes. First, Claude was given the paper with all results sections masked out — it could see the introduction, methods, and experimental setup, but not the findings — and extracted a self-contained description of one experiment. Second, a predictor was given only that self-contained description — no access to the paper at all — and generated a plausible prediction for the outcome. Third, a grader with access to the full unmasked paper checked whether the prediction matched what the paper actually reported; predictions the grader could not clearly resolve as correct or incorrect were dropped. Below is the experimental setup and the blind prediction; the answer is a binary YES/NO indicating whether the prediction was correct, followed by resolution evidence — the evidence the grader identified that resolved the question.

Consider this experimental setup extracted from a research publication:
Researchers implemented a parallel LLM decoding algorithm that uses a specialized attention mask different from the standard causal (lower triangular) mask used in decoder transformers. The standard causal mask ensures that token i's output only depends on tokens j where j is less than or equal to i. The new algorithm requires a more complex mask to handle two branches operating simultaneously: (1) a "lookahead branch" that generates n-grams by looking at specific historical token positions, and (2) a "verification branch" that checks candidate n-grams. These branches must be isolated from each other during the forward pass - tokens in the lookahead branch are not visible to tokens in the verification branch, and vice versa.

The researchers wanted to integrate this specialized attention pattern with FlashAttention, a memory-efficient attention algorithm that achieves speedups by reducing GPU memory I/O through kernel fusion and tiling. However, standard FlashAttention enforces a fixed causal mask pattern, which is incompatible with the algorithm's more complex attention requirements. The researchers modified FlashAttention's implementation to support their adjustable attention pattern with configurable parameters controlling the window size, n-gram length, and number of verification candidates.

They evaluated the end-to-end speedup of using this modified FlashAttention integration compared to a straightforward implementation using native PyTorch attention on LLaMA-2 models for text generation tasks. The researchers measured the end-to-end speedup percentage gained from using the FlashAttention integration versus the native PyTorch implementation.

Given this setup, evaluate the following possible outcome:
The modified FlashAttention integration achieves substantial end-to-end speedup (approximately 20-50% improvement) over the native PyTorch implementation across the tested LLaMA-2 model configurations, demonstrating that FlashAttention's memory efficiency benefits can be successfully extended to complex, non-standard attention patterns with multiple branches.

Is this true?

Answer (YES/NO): YES